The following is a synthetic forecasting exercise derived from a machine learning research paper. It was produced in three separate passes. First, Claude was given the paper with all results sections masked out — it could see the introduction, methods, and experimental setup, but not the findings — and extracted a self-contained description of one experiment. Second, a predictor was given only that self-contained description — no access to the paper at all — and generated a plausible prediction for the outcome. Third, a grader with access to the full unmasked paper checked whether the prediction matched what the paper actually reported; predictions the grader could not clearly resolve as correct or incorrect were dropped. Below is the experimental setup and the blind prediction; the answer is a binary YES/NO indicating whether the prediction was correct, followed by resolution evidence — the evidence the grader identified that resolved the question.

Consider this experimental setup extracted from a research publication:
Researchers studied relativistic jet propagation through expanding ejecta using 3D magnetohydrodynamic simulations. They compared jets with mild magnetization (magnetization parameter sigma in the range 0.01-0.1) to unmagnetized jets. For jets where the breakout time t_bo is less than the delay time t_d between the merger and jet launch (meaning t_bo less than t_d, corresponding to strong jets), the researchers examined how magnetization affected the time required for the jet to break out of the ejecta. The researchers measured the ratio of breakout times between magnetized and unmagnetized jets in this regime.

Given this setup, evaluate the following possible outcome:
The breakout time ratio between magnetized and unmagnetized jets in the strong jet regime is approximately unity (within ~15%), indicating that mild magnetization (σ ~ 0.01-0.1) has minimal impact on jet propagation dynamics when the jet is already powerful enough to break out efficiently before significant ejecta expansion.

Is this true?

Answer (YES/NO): NO